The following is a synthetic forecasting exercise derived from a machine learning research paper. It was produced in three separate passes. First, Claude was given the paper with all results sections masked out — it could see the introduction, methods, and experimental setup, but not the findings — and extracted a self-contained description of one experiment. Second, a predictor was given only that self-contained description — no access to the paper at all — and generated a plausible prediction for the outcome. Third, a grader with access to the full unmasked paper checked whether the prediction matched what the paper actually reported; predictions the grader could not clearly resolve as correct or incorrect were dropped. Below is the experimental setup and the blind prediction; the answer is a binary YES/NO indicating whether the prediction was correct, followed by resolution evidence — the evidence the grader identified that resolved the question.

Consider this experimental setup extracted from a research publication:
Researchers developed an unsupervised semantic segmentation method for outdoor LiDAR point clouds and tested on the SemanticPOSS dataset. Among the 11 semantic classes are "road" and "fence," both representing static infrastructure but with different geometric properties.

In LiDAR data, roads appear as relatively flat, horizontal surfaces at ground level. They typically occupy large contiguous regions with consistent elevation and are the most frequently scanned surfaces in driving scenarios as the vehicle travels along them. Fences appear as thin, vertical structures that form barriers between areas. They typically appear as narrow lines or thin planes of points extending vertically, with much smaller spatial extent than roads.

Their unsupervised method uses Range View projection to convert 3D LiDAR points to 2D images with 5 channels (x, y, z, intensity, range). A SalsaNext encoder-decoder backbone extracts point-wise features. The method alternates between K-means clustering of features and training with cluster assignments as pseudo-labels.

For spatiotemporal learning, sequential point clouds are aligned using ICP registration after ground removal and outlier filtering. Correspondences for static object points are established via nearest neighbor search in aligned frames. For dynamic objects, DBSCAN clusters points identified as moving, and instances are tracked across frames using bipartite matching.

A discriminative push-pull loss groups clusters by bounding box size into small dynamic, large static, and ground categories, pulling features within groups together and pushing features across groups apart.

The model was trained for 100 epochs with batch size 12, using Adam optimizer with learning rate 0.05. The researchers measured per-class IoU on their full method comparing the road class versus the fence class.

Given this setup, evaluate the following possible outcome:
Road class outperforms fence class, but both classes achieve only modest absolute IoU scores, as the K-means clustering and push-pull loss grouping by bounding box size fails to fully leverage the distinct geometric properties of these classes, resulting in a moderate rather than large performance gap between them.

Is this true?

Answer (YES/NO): NO